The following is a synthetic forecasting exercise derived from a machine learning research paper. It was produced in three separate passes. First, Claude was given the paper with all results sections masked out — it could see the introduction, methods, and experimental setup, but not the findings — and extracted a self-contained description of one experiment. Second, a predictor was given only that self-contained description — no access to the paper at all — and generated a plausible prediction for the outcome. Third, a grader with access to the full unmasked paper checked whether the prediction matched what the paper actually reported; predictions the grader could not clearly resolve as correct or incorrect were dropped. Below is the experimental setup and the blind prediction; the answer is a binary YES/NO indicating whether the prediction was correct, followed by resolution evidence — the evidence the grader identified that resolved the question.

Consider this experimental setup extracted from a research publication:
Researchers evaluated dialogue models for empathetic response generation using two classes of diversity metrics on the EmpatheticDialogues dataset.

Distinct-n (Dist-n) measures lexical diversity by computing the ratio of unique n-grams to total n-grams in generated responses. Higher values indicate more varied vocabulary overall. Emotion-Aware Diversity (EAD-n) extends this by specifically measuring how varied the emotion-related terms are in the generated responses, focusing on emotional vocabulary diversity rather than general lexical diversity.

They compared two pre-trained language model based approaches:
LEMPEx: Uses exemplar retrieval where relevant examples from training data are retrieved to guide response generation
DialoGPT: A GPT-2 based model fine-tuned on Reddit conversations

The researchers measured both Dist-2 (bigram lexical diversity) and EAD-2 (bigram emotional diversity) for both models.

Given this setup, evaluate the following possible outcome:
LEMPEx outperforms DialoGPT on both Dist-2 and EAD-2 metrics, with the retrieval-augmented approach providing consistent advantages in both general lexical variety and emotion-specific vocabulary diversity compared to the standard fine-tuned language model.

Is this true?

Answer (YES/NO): NO